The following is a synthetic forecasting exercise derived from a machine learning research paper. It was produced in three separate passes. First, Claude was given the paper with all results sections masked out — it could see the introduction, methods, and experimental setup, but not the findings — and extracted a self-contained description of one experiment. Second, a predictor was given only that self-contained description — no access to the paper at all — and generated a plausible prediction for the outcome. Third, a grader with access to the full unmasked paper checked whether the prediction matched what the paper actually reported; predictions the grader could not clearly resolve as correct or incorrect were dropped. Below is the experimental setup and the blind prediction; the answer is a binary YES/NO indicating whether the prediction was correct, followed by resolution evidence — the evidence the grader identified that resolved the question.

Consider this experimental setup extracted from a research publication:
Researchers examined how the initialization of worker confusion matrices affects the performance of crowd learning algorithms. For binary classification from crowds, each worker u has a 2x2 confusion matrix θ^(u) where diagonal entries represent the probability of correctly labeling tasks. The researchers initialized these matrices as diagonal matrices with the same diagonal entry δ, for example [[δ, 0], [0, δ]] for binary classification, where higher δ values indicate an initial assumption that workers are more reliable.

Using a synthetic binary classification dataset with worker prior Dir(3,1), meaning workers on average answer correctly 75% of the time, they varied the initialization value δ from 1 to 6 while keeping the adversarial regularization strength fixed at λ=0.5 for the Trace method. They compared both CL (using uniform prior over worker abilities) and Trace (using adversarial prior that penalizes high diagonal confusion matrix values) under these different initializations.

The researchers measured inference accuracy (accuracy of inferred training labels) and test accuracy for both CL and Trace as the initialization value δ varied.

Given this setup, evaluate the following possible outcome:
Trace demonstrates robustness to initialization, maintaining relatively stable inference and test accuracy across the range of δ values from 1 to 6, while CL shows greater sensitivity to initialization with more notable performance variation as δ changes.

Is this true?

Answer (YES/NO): NO